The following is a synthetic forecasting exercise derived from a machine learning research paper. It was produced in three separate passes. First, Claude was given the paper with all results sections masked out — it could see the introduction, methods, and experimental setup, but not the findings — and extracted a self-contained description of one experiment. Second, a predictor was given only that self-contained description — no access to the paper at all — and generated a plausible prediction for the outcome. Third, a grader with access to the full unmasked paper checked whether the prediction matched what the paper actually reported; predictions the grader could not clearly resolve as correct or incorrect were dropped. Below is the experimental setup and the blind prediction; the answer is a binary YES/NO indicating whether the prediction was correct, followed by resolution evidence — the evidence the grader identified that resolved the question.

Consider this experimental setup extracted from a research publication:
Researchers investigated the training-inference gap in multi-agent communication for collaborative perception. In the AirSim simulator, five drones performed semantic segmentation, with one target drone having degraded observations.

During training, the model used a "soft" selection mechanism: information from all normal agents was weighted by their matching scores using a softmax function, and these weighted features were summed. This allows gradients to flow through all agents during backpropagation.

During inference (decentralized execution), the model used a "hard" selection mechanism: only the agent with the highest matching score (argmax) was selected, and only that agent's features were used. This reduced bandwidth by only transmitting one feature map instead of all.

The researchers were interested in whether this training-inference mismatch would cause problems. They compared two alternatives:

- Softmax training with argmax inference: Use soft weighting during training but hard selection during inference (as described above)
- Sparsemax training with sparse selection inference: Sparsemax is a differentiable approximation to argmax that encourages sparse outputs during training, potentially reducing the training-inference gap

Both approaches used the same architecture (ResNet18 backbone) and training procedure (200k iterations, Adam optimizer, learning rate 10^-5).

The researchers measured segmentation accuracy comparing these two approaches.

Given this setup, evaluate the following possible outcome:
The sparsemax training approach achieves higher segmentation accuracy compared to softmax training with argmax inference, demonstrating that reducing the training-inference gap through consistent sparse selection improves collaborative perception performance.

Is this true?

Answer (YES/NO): NO